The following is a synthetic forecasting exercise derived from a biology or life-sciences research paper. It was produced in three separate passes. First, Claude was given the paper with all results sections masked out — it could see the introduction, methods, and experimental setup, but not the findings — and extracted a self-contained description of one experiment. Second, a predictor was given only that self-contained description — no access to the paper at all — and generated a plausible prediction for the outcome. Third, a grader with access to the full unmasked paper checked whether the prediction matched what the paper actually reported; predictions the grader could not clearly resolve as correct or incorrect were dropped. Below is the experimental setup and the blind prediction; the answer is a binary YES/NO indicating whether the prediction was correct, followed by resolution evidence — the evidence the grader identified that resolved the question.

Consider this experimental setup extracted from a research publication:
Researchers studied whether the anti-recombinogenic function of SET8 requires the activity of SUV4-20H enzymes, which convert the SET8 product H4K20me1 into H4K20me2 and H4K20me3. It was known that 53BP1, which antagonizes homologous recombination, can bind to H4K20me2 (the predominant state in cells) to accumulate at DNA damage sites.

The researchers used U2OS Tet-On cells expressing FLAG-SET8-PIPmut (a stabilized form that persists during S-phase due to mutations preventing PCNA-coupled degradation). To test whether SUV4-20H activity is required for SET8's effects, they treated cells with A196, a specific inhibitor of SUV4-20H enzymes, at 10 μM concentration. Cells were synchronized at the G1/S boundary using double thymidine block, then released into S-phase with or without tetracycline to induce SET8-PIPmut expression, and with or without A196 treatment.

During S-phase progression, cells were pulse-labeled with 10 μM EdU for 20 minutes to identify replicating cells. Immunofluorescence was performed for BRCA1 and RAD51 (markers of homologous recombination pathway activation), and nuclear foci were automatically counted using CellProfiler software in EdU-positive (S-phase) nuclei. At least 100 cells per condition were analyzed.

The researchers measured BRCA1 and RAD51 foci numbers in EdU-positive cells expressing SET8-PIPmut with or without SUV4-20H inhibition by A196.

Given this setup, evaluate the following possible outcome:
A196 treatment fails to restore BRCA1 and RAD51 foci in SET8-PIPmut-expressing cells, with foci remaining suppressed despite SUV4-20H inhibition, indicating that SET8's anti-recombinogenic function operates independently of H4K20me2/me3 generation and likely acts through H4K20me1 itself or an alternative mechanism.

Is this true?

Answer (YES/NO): YES